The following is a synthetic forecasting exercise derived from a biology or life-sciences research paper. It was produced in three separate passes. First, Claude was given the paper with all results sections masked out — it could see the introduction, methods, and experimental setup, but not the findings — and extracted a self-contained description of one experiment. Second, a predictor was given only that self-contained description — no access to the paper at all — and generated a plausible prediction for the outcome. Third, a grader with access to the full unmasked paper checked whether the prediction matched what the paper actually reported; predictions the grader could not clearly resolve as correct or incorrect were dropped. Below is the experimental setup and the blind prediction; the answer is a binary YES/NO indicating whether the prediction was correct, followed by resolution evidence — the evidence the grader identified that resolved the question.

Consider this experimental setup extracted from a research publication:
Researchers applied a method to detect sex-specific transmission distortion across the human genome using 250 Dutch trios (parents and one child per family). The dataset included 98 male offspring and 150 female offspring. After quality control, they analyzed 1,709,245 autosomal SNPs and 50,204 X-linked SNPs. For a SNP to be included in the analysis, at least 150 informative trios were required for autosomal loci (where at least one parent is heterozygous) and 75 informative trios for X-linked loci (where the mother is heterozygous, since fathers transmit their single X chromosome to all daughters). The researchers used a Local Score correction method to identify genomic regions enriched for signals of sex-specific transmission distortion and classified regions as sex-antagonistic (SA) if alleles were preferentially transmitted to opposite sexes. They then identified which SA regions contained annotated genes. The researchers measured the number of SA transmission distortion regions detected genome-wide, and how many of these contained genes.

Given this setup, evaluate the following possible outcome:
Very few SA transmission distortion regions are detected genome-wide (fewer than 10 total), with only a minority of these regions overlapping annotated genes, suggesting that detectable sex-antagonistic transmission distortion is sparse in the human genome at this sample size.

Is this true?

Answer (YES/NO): NO